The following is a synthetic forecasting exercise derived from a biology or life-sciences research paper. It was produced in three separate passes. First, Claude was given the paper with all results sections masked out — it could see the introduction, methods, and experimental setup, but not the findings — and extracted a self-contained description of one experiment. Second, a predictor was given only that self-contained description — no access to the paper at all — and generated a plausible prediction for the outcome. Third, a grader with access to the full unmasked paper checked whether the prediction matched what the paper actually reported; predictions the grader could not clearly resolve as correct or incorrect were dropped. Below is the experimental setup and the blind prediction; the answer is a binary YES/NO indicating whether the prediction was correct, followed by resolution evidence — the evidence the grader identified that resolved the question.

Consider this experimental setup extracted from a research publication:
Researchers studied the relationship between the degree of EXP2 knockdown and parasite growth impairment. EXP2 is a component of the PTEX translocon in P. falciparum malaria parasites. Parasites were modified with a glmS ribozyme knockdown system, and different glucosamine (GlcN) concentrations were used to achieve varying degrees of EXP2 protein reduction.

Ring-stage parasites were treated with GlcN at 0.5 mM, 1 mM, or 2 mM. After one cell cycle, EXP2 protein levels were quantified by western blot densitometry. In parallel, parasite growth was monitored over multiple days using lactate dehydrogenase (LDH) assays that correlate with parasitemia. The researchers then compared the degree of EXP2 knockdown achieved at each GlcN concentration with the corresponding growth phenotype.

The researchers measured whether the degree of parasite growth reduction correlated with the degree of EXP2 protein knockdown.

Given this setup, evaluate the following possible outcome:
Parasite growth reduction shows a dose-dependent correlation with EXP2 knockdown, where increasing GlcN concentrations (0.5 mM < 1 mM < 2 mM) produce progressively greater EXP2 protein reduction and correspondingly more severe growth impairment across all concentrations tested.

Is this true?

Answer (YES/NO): YES